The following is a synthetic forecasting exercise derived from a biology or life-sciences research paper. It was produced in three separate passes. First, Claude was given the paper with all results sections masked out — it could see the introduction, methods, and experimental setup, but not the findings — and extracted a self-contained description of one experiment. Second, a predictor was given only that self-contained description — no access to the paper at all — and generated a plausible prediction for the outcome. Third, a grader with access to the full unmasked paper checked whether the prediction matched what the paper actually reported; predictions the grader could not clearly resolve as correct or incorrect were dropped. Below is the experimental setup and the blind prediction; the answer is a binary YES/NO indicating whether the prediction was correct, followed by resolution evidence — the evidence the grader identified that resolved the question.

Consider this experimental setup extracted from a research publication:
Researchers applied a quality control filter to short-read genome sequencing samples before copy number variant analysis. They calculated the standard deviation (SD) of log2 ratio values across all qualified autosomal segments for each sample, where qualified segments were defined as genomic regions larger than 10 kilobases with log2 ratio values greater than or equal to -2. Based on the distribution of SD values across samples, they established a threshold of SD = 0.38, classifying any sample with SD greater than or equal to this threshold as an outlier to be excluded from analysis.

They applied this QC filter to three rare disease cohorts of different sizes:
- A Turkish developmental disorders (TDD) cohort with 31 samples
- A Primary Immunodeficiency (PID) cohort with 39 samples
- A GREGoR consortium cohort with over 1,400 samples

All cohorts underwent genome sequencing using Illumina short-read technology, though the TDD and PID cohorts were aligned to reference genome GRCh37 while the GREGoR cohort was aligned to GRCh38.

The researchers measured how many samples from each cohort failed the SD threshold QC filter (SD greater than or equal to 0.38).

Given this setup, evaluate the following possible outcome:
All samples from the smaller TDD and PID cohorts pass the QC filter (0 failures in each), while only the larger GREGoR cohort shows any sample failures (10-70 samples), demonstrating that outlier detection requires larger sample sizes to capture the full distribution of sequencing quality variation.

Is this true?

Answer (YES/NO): NO